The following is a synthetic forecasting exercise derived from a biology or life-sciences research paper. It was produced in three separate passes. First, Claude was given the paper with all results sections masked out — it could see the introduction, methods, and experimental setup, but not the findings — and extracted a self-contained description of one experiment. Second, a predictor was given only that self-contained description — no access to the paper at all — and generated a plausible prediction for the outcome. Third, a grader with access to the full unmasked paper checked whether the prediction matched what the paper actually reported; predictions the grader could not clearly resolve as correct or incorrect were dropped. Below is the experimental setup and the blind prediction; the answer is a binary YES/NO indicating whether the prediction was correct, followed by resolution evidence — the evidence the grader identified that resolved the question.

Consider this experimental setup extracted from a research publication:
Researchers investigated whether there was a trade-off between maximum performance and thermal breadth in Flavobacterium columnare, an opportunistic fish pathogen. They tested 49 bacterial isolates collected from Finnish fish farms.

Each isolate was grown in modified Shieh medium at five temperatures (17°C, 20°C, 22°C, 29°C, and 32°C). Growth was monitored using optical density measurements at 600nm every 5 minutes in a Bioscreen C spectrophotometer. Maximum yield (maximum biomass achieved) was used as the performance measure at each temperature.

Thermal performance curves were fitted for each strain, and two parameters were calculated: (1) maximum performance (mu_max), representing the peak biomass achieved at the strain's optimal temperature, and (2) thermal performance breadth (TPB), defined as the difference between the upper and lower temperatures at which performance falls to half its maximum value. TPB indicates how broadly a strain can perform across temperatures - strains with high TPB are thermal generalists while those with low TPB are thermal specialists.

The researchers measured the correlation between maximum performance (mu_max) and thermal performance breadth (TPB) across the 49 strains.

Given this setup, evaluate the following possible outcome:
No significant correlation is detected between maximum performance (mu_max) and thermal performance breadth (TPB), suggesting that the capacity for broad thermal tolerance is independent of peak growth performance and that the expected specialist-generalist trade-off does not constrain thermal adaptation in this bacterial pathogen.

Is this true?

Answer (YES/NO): NO